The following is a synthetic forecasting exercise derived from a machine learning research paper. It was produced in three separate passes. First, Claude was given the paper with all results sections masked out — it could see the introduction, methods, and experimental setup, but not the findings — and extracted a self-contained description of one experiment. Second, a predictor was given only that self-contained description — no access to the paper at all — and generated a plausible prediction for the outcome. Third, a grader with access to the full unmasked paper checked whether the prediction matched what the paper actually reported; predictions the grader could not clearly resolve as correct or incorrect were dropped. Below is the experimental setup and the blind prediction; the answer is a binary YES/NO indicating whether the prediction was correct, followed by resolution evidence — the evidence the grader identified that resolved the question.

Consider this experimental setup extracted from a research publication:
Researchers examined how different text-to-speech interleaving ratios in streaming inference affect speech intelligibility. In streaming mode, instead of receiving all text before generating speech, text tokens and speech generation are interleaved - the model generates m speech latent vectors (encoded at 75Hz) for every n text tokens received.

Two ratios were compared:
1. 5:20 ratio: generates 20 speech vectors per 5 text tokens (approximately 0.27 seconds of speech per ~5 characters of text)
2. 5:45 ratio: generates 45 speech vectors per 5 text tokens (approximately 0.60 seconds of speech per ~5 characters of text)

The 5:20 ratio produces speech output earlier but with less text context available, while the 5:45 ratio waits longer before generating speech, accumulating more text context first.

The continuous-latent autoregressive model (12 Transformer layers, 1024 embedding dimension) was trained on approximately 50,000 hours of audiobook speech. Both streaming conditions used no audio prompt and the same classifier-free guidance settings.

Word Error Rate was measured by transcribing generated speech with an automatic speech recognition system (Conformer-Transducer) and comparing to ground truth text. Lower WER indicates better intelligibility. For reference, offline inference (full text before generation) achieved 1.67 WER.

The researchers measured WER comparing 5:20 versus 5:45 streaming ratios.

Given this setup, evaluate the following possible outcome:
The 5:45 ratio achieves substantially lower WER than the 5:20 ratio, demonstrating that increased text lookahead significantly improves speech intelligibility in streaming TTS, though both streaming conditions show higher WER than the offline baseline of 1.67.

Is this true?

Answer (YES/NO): NO